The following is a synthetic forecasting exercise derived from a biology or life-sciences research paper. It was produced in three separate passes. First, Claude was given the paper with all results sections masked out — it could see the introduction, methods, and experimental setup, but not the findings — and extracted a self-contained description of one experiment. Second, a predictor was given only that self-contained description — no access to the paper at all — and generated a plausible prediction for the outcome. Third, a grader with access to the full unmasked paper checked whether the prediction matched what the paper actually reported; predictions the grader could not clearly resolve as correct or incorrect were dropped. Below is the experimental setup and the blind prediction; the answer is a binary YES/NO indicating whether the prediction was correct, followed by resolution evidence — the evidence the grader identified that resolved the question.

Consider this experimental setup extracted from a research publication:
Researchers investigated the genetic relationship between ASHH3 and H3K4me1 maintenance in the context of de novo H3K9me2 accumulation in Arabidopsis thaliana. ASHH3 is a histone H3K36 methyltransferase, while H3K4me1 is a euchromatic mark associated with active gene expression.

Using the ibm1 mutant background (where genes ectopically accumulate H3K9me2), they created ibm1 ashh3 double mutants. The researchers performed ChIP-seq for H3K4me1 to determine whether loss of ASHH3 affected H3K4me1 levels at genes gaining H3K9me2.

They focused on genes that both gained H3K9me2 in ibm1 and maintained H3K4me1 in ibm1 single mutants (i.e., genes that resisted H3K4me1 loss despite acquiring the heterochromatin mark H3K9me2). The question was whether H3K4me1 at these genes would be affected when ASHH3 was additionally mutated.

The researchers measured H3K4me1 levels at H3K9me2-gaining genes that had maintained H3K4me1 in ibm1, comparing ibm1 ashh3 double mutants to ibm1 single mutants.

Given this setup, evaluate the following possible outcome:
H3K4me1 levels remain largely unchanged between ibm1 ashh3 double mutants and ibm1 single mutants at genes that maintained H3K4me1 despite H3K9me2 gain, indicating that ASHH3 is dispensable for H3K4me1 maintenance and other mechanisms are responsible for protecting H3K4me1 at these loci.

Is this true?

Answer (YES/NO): NO